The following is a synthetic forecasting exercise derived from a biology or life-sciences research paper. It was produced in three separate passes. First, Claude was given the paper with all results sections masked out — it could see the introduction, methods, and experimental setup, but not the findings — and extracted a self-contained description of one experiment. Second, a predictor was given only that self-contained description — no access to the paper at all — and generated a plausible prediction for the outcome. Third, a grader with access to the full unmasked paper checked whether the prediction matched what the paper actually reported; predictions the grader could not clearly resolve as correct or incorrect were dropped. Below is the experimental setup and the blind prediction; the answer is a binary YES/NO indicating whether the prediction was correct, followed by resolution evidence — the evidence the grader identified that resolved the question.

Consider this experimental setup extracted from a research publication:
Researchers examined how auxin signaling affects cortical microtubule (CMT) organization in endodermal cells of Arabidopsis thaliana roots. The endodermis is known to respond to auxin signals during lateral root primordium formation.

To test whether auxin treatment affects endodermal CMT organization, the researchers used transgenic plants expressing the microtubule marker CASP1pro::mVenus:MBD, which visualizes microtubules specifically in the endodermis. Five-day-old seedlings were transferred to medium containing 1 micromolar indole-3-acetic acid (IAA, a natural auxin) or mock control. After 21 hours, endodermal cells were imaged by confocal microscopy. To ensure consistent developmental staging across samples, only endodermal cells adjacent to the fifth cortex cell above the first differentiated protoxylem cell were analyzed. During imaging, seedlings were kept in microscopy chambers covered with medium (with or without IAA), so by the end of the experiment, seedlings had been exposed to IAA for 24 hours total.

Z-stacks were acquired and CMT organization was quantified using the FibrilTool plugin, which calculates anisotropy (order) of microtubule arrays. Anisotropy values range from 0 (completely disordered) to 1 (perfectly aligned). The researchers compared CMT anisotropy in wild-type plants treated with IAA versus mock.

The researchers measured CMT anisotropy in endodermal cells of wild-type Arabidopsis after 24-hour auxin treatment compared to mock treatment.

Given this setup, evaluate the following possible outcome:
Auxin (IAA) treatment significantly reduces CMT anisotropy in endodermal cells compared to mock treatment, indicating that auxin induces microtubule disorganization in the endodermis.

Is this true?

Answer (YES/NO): YES